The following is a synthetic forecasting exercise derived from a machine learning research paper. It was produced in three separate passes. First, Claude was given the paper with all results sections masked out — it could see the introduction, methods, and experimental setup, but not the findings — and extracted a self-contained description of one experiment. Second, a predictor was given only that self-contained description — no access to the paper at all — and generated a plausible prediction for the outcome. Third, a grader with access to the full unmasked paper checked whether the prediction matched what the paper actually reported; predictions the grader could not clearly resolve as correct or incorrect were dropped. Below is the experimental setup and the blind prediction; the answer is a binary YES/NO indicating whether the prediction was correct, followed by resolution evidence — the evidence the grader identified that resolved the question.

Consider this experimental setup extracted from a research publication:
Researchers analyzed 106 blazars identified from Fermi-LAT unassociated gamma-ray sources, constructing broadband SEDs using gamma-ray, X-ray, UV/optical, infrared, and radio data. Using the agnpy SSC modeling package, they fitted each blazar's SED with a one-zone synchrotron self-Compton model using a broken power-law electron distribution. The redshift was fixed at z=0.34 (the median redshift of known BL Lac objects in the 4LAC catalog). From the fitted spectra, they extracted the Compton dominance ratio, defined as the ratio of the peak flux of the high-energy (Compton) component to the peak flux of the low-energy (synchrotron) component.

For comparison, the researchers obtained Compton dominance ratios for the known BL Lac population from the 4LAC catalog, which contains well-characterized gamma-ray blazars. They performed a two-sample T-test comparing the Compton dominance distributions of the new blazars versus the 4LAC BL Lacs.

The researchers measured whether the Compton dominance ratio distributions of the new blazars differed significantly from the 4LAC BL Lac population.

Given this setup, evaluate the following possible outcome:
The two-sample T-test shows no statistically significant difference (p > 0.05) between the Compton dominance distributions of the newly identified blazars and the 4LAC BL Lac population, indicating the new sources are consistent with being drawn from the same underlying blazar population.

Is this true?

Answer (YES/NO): NO